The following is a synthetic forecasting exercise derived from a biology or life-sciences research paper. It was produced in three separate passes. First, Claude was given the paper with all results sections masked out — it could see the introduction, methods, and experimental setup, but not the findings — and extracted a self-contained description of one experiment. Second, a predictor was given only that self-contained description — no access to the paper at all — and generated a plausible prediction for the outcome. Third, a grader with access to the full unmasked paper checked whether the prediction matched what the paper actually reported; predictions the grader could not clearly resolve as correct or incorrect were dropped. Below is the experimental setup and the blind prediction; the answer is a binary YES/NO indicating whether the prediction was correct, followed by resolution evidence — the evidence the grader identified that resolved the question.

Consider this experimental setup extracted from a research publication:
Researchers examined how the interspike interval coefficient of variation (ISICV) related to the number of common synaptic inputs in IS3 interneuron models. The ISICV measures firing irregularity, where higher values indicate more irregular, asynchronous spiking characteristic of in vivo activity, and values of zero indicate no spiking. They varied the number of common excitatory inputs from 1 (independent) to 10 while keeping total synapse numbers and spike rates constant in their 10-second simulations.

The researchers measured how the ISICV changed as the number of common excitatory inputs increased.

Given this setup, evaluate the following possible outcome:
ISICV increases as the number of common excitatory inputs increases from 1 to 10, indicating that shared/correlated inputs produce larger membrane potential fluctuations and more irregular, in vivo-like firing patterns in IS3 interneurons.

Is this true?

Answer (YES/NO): NO